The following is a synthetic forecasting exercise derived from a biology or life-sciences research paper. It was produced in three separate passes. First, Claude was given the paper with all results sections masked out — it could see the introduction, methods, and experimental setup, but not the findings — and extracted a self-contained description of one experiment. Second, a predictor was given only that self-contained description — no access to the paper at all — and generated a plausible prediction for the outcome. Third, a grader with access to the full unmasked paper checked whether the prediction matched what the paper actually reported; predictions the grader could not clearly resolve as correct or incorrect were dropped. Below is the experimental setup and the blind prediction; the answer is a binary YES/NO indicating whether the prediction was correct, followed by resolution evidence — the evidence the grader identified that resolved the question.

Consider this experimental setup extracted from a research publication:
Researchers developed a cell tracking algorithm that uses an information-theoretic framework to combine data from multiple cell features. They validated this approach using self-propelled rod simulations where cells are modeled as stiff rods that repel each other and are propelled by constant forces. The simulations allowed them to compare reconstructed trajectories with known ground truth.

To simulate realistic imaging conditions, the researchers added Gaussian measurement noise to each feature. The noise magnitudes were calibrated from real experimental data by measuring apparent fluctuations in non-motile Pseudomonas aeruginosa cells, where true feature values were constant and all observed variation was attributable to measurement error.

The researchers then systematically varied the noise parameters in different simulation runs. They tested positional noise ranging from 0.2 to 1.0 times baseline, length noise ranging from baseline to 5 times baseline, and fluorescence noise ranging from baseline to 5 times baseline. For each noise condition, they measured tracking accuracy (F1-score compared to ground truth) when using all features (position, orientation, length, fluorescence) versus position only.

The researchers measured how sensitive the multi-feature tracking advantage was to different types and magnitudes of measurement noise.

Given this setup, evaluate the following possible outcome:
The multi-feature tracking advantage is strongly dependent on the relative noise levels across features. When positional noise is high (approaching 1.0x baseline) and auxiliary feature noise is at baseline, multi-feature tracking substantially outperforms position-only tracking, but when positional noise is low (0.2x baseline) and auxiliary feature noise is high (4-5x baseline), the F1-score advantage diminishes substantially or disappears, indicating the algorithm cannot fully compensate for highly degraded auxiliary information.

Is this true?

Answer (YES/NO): NO